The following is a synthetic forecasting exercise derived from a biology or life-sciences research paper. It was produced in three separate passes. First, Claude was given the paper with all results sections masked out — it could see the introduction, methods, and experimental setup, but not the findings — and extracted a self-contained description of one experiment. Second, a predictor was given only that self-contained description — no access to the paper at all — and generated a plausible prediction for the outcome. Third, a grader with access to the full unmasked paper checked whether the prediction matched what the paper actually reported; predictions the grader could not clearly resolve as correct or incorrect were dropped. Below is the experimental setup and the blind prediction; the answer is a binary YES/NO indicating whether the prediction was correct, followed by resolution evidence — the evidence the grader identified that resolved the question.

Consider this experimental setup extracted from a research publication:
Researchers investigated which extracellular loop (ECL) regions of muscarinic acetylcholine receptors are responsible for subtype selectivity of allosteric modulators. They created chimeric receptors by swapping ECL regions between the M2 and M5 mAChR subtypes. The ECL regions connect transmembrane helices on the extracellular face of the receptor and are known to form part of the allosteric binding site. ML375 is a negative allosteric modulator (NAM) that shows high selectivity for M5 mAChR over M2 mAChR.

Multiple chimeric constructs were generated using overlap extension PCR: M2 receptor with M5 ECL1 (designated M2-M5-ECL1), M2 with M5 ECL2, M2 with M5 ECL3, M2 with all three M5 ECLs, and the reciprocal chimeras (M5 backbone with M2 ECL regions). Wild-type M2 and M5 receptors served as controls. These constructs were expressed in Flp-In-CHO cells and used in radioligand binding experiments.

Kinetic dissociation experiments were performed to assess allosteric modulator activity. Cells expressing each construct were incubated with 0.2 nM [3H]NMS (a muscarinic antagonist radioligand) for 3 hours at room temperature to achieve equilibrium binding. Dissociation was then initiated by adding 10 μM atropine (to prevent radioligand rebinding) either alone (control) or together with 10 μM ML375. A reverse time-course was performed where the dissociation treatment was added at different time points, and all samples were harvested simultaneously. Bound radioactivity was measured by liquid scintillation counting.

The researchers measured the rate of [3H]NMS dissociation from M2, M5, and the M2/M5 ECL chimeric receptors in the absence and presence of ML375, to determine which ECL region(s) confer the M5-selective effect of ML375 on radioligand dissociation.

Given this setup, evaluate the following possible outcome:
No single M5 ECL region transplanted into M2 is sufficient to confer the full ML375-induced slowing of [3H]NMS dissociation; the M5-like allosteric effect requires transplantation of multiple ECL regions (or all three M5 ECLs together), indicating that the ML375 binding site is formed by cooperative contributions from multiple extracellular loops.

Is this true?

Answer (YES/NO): NO